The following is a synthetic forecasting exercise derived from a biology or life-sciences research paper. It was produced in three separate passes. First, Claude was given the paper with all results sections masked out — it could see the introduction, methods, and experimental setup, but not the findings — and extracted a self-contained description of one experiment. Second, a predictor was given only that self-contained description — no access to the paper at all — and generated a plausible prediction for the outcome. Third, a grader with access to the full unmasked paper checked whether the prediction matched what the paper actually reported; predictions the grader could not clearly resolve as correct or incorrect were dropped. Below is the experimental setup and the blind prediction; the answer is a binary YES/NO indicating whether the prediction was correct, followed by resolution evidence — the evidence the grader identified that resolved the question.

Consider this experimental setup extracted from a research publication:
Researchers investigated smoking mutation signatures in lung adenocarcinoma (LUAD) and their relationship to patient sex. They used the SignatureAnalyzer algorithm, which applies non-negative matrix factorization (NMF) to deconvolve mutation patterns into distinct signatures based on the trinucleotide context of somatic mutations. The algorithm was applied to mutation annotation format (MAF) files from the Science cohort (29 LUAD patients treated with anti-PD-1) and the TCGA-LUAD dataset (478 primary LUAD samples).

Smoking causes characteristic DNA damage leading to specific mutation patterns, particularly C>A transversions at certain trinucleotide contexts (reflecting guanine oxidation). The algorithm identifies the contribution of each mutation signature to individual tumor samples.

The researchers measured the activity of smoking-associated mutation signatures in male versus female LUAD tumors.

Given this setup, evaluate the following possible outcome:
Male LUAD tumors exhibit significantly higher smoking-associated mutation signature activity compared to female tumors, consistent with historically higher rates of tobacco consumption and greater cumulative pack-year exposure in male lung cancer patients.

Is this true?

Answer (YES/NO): NO